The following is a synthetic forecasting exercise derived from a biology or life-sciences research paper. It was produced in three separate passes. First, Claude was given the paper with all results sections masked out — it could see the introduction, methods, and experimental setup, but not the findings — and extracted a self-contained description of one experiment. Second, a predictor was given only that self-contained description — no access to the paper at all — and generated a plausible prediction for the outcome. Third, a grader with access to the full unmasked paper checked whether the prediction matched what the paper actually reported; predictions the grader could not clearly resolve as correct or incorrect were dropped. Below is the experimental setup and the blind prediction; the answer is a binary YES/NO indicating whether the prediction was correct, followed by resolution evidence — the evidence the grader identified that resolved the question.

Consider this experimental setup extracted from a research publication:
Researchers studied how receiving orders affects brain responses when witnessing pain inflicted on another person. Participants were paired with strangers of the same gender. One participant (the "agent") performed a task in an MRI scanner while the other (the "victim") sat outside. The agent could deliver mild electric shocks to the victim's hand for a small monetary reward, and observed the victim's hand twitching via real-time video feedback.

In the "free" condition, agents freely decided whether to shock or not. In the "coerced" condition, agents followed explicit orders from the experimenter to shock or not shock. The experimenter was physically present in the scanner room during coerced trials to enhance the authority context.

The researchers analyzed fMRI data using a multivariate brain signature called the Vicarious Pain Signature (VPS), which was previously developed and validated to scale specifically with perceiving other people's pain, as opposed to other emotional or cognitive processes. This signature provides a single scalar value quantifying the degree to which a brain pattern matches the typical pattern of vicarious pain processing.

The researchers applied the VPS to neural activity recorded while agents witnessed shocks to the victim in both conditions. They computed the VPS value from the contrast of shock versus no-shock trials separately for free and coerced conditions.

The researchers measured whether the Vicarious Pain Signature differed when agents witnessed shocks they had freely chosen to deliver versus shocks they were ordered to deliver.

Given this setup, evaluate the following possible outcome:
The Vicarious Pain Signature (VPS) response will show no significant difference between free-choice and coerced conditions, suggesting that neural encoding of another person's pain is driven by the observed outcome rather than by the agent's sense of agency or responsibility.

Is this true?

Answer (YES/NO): NO